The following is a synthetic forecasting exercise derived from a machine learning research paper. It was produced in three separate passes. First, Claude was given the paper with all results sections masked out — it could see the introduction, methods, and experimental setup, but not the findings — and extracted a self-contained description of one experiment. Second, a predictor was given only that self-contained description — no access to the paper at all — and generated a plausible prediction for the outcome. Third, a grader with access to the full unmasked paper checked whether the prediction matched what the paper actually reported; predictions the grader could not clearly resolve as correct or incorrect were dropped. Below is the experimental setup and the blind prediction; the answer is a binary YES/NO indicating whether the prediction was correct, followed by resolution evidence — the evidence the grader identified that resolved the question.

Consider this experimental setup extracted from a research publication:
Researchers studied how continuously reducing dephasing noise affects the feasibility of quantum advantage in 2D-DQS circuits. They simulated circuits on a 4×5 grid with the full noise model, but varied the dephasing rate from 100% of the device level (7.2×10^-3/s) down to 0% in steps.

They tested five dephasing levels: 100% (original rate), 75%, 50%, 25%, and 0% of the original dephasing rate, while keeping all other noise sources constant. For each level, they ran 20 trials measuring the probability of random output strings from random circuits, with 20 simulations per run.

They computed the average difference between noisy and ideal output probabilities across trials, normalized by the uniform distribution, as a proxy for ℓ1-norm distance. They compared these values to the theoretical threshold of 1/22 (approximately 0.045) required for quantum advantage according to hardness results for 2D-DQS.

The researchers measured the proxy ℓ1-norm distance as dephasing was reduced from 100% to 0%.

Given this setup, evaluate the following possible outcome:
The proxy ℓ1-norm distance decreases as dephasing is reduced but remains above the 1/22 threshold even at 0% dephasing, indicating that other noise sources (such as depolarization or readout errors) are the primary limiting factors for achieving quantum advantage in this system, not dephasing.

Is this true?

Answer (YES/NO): NO